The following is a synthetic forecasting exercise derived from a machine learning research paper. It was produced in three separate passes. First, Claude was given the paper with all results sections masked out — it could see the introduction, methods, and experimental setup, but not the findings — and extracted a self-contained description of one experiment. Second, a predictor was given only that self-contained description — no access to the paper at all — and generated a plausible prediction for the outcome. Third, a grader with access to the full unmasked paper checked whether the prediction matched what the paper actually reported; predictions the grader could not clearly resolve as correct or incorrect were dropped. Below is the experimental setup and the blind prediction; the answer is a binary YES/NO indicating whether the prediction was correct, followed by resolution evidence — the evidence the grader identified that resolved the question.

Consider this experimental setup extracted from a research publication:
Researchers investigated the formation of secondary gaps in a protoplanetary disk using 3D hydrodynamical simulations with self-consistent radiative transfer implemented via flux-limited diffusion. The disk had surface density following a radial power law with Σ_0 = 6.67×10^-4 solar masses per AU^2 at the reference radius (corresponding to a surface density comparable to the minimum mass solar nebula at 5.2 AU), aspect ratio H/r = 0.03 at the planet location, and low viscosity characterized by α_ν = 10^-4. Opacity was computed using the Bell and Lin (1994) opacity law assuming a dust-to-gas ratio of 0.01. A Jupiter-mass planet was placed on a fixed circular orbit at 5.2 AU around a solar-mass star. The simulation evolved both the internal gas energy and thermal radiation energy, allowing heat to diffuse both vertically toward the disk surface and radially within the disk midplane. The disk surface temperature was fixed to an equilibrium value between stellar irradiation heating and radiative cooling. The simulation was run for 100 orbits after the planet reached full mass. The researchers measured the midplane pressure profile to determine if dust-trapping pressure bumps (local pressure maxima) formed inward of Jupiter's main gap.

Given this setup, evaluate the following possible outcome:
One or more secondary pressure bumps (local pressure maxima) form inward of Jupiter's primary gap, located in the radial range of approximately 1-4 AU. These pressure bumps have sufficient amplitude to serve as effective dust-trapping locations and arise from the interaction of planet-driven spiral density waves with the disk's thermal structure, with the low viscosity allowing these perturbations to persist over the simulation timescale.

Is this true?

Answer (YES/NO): YES